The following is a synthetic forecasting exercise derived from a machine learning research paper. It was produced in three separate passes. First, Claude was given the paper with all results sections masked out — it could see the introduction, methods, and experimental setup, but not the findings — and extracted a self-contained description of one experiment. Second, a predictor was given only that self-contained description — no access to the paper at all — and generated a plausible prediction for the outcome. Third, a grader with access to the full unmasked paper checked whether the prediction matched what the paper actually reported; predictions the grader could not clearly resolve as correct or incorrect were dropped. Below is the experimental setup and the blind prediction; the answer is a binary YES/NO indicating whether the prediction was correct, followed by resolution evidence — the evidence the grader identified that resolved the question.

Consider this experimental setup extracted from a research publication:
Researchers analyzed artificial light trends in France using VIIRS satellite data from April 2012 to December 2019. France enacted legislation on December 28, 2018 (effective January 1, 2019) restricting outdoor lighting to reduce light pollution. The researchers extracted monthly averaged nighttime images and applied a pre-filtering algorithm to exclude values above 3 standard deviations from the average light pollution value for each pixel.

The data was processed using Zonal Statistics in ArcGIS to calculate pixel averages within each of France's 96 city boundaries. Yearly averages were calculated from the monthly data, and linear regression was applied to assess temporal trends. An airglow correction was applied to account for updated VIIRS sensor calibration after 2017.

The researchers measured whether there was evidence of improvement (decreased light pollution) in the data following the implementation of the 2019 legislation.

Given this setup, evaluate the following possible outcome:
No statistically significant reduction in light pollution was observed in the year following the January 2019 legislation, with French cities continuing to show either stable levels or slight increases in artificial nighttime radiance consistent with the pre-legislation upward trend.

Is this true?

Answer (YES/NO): NO